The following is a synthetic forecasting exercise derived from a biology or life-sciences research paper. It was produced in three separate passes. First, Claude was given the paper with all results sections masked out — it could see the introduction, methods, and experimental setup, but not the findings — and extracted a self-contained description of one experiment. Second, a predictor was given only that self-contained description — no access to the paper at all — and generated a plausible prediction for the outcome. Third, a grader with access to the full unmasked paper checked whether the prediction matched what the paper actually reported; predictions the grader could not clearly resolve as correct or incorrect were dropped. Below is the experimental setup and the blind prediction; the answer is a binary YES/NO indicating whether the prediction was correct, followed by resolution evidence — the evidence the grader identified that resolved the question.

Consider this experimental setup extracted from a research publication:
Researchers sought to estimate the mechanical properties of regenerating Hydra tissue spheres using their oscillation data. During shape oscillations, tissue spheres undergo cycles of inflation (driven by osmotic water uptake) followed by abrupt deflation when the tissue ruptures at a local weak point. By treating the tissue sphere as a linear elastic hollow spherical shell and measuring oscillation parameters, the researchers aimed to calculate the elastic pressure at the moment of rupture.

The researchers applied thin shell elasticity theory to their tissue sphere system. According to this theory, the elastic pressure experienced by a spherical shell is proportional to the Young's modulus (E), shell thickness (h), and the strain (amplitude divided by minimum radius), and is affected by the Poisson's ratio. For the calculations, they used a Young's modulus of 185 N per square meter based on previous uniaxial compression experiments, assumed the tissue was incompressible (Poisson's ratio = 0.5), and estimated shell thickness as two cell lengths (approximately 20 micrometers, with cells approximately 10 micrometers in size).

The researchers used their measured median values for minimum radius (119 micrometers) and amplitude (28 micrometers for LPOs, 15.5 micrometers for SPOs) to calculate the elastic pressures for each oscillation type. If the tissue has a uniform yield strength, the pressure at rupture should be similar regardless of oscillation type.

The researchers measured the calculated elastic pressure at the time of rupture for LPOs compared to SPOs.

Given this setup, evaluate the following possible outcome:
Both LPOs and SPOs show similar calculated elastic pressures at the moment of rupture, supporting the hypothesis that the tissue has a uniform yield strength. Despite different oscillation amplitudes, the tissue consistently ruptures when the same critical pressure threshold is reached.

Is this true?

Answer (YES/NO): NO